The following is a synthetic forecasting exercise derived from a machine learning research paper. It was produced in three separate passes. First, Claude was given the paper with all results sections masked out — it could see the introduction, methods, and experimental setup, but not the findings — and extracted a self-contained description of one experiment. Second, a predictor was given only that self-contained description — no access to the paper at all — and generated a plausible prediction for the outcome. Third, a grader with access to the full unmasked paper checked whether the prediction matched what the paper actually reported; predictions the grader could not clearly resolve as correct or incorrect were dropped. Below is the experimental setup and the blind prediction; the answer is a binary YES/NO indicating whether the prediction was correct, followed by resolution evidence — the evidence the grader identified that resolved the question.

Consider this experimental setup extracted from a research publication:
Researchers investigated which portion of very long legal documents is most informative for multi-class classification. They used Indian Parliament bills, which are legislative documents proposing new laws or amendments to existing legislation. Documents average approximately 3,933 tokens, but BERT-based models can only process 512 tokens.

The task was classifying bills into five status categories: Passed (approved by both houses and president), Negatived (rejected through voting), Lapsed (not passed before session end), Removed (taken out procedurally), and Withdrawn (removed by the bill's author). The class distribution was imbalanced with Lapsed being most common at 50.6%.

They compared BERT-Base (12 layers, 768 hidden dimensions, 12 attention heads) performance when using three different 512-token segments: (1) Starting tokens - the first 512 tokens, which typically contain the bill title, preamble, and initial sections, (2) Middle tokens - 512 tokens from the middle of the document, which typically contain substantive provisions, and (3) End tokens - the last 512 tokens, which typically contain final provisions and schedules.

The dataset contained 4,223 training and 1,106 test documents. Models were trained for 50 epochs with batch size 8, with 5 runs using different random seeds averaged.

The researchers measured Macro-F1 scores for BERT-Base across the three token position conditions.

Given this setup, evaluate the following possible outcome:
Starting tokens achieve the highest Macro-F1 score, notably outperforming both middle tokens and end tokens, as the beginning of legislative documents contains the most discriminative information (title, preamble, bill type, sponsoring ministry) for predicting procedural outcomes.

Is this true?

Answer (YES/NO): NO